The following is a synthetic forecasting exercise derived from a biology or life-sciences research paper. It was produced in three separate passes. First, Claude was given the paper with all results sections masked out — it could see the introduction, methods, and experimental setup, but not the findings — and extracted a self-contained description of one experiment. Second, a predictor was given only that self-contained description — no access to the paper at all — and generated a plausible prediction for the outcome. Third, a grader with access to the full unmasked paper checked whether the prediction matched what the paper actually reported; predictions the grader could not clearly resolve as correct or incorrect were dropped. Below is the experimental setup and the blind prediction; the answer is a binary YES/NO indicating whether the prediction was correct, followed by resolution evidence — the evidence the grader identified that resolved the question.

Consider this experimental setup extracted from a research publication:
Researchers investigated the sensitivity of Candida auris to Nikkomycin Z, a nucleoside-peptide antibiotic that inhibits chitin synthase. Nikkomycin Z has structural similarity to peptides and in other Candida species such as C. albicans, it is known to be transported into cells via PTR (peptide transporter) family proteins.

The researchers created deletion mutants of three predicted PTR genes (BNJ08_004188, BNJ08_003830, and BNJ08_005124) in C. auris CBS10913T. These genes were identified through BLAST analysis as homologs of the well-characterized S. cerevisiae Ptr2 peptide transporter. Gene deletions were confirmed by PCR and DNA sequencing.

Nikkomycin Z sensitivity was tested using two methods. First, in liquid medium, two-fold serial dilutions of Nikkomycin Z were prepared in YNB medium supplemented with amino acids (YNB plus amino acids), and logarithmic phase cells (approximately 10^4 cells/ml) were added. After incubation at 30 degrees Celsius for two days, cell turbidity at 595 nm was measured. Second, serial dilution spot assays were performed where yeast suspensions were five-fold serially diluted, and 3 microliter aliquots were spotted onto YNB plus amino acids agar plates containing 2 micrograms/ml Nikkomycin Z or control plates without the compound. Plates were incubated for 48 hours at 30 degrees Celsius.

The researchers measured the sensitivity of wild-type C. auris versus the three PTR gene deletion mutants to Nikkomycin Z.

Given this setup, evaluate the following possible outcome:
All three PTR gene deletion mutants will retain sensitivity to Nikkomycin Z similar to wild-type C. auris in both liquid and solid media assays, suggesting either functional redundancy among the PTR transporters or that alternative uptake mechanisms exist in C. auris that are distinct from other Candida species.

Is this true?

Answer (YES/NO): NO